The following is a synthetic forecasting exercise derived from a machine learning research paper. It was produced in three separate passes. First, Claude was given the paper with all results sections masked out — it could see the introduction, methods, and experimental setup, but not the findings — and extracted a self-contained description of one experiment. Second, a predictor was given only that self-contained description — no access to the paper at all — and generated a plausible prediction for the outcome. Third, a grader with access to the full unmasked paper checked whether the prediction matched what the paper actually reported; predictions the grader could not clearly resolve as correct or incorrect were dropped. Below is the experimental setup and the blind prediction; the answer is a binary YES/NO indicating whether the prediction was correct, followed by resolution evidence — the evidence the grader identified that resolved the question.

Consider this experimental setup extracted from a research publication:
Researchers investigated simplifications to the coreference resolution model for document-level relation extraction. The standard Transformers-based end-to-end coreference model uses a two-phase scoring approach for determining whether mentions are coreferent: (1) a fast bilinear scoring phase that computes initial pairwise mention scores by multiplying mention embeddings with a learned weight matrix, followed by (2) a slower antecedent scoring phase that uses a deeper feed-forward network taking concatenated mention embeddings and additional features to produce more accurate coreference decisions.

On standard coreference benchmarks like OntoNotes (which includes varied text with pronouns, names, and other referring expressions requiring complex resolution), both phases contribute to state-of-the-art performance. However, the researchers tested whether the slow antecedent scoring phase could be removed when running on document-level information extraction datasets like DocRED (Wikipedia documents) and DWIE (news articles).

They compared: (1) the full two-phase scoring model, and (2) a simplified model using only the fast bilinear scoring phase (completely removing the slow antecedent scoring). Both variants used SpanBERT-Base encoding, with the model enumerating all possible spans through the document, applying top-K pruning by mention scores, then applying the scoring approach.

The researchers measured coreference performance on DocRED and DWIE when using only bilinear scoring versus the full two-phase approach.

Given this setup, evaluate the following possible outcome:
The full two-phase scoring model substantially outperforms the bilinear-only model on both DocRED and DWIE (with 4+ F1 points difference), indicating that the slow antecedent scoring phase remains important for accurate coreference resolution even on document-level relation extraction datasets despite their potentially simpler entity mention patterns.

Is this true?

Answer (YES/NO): NO